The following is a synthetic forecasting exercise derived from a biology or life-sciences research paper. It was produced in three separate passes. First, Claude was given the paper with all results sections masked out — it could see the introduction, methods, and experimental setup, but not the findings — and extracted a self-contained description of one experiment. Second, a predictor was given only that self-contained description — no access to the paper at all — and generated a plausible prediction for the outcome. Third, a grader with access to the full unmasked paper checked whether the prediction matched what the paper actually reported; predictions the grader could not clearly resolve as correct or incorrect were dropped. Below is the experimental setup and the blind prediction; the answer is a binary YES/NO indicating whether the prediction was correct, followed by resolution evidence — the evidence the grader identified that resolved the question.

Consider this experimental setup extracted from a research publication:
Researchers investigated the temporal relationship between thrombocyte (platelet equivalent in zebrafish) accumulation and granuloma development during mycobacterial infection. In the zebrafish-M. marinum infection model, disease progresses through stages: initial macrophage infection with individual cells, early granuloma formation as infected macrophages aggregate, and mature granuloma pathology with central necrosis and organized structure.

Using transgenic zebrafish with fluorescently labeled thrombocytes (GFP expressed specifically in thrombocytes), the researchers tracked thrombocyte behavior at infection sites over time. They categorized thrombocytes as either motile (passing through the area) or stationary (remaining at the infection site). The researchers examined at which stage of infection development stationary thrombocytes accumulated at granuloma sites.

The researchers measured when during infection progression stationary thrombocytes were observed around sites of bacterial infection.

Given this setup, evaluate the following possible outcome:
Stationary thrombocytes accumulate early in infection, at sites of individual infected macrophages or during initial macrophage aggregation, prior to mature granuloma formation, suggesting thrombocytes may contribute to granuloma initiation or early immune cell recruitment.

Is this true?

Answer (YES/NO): NO